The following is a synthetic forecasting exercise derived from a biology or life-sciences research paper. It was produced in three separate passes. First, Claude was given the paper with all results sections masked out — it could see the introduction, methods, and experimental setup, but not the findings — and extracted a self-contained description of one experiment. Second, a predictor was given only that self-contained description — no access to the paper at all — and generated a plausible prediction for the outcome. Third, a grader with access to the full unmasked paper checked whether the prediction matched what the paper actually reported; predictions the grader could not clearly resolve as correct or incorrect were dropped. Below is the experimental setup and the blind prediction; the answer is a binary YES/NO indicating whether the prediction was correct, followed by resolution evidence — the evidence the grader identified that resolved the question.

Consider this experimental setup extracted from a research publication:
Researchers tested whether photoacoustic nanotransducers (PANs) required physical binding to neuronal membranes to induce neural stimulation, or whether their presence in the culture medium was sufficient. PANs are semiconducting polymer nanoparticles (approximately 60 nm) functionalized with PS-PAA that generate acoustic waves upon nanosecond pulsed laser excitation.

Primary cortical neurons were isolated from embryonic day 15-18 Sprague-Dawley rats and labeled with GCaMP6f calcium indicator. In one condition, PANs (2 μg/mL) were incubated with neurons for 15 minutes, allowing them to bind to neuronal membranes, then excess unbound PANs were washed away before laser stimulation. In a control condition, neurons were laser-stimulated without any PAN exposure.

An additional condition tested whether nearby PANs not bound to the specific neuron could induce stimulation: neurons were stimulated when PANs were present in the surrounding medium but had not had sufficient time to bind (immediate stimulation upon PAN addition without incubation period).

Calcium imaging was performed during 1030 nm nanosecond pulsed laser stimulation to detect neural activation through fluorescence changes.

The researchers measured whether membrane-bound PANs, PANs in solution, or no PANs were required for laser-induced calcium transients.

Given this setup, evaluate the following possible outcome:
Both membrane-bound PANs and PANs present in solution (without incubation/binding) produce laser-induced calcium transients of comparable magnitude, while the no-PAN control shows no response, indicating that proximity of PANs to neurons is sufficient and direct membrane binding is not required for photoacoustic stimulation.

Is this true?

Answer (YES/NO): NO